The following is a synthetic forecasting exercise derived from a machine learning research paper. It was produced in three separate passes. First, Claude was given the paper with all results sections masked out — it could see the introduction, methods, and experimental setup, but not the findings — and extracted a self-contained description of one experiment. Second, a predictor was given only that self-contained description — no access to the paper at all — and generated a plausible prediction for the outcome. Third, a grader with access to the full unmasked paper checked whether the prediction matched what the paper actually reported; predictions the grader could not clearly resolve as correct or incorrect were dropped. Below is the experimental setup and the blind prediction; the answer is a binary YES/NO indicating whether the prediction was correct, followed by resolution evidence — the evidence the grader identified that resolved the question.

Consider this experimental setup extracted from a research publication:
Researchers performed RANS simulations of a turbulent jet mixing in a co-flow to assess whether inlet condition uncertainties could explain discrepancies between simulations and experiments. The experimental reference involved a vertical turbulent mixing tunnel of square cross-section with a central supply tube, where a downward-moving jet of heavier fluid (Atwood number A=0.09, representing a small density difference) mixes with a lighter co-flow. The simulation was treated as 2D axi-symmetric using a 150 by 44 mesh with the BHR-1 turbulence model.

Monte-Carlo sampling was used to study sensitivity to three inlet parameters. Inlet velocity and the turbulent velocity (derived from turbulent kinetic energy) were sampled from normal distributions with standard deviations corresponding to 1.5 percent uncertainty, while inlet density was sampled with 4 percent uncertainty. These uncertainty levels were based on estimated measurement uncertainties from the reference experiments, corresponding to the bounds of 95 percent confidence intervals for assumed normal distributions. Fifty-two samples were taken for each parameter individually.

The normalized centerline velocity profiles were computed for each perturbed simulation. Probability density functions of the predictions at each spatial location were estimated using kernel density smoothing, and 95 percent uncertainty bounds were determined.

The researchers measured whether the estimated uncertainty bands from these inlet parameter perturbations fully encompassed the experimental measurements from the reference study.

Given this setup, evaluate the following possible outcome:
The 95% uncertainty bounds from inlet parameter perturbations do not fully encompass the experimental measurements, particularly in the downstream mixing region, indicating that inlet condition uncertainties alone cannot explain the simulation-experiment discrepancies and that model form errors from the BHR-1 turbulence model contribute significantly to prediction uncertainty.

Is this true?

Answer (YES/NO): YES